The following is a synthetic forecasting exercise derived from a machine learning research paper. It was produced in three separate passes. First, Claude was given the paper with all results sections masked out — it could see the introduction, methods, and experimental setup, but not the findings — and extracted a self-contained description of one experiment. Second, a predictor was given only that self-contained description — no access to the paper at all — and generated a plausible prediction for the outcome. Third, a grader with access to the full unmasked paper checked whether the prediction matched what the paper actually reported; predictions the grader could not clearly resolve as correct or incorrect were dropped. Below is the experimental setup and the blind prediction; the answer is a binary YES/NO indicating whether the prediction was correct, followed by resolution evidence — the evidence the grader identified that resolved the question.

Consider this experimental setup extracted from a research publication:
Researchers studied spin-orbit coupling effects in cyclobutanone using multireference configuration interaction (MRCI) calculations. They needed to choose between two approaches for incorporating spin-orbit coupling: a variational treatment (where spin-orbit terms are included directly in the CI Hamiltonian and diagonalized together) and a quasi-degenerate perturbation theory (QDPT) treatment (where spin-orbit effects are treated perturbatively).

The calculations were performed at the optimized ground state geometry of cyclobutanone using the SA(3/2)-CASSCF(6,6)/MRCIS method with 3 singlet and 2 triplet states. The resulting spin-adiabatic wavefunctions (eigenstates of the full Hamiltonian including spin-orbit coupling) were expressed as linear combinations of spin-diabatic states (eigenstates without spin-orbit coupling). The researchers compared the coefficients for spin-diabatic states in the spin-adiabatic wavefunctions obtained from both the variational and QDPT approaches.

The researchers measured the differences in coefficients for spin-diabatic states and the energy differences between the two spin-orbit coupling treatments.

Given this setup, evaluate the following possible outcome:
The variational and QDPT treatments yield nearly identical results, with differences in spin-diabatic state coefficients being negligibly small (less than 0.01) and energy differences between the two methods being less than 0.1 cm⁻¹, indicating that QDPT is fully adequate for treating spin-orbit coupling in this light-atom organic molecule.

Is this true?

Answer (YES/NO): NO